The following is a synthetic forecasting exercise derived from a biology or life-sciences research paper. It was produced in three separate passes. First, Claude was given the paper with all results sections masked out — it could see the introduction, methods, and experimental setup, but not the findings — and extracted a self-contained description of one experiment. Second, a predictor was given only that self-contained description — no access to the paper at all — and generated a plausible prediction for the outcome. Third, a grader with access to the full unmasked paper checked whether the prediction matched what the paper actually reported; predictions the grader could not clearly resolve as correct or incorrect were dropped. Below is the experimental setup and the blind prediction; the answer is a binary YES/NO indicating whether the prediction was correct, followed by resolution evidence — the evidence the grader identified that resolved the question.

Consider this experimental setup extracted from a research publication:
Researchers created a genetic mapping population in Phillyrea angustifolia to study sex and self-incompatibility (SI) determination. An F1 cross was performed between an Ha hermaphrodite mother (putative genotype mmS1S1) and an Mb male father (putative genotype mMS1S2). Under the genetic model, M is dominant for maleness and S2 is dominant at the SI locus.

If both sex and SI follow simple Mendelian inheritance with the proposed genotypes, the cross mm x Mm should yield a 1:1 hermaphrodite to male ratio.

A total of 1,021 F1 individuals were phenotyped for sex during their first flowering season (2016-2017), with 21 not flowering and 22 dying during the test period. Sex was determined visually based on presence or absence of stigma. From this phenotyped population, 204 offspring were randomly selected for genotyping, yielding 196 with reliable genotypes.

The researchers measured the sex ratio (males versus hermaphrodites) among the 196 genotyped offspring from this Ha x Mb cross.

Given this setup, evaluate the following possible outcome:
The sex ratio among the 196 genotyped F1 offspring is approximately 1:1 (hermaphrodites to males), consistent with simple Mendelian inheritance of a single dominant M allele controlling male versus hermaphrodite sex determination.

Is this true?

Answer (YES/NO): NO